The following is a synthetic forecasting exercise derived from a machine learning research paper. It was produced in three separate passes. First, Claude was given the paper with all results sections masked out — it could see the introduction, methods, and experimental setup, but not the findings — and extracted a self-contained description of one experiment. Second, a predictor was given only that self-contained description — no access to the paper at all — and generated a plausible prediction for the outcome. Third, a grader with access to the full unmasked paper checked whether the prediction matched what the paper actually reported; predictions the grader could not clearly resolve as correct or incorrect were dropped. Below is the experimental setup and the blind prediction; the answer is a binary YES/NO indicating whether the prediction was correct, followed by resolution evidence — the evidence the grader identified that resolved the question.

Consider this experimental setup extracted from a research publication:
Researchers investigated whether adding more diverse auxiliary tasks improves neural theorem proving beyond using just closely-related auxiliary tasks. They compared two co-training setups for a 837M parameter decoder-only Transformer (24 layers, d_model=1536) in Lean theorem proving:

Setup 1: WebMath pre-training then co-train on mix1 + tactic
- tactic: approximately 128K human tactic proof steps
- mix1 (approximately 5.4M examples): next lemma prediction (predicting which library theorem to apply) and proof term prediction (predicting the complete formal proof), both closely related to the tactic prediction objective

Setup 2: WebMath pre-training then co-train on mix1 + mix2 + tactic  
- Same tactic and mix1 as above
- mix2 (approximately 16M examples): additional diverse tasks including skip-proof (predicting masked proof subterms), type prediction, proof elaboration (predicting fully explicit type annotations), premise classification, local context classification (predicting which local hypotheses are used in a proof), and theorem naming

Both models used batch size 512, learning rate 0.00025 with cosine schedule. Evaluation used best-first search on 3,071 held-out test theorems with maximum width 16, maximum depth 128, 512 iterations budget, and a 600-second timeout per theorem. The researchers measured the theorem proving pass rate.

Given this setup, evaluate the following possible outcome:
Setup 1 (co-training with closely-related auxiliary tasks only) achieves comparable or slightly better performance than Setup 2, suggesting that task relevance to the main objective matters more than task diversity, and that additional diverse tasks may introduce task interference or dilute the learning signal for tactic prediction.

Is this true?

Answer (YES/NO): NO